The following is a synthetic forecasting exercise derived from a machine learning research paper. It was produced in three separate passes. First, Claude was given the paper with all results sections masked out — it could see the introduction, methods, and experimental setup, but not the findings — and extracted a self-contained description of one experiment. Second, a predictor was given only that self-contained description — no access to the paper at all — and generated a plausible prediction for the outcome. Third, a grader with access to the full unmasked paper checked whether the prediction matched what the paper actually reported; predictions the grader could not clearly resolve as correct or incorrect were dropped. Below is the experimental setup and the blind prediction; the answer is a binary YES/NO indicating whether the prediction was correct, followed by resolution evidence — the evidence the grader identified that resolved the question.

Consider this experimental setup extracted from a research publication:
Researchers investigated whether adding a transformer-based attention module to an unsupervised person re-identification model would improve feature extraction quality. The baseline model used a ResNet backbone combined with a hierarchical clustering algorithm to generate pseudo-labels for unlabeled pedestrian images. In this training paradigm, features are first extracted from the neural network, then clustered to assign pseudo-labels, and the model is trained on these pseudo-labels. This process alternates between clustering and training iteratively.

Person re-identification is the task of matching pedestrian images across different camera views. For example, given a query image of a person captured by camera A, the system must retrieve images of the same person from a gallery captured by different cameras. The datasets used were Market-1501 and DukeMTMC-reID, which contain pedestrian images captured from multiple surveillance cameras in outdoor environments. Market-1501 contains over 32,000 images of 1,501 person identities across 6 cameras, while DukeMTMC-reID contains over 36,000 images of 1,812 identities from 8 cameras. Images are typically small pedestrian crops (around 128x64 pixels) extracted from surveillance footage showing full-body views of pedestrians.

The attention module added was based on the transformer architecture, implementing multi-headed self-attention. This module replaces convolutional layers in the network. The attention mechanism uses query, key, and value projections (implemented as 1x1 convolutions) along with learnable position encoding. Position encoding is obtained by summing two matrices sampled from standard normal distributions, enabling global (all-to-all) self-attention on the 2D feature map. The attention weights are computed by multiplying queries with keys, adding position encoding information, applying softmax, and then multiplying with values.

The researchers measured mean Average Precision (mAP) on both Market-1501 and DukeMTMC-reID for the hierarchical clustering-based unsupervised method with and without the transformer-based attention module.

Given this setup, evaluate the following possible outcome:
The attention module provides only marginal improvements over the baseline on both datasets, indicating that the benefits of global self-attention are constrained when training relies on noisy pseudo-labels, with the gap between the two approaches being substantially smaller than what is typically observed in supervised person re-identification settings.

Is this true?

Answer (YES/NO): NO